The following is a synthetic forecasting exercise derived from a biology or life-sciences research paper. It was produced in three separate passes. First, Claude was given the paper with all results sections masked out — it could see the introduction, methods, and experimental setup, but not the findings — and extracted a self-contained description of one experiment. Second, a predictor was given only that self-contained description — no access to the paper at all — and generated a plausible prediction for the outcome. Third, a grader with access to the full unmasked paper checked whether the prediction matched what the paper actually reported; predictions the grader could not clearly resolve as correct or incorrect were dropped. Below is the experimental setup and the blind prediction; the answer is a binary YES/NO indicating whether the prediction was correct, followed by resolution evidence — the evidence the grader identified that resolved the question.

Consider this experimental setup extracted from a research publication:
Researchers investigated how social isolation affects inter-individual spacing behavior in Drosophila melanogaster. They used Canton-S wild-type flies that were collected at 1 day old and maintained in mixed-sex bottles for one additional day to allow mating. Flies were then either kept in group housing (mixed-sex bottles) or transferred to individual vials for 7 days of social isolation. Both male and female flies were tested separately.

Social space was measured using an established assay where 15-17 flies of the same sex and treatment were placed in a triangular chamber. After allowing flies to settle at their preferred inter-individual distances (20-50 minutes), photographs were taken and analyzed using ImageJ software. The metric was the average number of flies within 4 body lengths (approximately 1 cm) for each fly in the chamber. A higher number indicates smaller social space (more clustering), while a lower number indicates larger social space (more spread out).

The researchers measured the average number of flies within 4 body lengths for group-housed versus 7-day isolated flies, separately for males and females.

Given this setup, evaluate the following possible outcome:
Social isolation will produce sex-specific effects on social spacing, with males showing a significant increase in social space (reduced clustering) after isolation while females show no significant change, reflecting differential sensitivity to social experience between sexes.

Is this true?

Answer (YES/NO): NO